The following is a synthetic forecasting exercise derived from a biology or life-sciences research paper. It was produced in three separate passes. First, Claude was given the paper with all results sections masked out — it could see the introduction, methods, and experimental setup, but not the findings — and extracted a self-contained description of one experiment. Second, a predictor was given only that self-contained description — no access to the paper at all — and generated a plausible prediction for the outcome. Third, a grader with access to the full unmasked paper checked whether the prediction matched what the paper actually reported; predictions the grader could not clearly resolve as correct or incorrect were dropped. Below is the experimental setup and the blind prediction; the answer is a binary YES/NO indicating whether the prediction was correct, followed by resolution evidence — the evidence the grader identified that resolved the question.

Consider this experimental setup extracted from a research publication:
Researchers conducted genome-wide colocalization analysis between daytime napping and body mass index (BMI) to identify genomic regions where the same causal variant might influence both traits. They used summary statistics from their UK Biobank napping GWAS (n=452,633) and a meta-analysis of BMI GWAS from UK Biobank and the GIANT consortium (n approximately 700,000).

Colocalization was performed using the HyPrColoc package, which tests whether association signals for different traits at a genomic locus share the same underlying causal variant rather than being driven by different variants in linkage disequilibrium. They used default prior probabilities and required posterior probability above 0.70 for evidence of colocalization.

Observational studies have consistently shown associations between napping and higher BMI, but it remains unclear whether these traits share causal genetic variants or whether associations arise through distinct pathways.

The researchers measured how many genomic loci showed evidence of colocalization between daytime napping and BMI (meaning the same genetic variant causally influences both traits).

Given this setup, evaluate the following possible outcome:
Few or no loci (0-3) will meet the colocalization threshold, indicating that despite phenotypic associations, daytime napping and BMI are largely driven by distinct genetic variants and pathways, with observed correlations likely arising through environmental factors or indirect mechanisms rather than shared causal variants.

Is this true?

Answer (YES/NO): NO